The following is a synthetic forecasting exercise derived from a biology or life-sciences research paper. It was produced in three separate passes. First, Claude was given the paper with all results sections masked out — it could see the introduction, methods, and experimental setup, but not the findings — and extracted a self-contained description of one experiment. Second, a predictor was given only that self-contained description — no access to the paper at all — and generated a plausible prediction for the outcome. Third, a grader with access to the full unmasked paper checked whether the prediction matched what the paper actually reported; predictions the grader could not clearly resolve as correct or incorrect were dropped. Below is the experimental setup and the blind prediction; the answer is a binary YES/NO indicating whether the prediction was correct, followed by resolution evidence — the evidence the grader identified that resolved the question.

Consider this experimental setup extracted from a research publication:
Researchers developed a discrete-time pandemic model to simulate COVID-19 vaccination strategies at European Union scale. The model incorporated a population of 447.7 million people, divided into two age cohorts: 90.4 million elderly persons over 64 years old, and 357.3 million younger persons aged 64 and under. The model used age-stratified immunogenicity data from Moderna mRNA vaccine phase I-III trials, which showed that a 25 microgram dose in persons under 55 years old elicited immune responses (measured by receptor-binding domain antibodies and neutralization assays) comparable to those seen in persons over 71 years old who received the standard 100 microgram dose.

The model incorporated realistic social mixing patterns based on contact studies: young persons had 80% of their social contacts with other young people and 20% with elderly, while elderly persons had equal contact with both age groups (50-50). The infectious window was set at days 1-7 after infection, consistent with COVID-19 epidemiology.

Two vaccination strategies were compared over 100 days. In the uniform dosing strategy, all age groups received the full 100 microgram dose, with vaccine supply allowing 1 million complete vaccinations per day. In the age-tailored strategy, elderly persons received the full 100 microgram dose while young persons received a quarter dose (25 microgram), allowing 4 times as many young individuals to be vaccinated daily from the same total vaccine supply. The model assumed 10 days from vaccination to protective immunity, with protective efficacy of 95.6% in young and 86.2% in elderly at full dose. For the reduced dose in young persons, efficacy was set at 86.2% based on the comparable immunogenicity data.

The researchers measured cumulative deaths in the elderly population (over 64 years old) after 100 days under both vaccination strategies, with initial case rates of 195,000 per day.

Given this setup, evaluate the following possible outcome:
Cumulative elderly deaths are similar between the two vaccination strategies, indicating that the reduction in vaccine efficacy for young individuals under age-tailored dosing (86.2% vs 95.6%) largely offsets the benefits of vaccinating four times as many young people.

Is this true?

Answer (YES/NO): NO